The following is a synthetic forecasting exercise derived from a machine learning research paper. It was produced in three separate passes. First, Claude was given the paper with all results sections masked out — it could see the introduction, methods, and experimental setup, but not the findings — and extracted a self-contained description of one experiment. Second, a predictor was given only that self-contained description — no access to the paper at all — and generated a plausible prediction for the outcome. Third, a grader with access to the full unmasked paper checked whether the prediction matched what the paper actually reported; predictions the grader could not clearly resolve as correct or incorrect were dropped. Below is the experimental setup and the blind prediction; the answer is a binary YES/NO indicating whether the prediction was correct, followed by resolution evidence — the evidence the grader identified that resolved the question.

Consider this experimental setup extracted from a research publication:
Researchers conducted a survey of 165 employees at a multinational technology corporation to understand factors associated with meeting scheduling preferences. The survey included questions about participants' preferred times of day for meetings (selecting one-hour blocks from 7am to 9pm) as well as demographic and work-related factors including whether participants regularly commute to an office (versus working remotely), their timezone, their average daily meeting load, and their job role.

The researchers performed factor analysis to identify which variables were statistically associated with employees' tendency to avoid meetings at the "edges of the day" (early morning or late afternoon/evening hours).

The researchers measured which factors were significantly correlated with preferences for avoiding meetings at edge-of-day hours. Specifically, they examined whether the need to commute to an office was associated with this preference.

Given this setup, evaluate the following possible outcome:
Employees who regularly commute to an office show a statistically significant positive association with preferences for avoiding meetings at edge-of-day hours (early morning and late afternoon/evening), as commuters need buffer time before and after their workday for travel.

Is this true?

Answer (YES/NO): YES